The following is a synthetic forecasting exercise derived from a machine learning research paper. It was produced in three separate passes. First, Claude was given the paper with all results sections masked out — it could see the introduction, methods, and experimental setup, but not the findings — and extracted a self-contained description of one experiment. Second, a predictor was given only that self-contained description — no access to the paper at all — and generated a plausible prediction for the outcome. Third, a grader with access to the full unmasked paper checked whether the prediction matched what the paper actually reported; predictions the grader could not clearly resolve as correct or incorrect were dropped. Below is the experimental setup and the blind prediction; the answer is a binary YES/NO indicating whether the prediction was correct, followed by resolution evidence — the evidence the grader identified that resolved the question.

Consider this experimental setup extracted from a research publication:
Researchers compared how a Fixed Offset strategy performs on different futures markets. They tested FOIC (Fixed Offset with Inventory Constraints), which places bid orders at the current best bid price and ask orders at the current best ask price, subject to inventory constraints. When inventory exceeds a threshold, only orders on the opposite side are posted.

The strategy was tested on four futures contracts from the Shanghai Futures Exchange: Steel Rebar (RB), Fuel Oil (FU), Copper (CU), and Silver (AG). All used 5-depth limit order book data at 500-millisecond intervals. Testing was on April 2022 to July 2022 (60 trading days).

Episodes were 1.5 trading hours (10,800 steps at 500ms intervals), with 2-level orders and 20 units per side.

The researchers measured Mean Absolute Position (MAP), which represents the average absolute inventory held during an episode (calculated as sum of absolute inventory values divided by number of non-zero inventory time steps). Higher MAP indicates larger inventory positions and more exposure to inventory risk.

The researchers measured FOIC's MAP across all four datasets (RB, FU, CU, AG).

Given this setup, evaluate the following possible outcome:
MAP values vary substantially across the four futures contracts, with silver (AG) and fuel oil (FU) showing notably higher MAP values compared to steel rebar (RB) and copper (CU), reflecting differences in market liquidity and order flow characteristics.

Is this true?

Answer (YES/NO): NO